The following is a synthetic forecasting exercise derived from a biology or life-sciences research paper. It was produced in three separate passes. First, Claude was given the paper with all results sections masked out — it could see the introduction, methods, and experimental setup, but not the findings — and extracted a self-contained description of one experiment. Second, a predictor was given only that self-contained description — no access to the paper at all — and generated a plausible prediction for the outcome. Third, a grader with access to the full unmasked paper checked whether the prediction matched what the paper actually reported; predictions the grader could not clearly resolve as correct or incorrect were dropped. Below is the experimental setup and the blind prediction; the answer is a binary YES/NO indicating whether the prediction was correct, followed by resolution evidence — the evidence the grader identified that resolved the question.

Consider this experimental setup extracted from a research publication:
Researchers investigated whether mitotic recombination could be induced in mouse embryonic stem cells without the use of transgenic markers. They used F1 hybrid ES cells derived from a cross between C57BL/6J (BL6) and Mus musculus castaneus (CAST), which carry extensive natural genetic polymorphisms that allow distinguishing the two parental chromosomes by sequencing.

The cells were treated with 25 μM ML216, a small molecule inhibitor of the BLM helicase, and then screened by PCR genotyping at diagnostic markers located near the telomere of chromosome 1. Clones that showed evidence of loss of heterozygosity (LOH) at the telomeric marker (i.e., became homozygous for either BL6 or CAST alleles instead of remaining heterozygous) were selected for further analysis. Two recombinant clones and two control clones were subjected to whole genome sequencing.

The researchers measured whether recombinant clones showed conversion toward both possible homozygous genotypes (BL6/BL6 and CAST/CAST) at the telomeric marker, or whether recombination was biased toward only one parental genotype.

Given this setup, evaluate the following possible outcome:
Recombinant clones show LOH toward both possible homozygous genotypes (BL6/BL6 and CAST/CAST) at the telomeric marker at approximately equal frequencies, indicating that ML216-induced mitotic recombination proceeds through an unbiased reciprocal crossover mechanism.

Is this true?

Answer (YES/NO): NO